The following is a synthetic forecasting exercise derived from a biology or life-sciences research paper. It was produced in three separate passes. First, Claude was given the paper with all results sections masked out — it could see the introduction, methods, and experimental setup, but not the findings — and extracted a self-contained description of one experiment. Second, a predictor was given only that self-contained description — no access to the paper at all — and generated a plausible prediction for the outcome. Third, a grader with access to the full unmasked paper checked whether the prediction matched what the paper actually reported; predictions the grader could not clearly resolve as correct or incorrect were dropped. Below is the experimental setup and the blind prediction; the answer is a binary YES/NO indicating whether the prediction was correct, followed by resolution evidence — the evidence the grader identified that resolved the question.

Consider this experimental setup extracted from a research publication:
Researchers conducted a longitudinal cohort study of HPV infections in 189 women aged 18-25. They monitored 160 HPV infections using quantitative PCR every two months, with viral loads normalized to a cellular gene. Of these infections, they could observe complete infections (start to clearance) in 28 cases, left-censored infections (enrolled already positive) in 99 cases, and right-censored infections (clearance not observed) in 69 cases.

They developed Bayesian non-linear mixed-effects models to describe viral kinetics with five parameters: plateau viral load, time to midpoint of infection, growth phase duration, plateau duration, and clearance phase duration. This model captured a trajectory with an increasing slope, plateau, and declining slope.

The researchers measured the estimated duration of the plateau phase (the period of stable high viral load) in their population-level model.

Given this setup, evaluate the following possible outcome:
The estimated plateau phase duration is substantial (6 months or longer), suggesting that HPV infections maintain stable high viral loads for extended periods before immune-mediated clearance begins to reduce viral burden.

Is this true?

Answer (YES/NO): YES